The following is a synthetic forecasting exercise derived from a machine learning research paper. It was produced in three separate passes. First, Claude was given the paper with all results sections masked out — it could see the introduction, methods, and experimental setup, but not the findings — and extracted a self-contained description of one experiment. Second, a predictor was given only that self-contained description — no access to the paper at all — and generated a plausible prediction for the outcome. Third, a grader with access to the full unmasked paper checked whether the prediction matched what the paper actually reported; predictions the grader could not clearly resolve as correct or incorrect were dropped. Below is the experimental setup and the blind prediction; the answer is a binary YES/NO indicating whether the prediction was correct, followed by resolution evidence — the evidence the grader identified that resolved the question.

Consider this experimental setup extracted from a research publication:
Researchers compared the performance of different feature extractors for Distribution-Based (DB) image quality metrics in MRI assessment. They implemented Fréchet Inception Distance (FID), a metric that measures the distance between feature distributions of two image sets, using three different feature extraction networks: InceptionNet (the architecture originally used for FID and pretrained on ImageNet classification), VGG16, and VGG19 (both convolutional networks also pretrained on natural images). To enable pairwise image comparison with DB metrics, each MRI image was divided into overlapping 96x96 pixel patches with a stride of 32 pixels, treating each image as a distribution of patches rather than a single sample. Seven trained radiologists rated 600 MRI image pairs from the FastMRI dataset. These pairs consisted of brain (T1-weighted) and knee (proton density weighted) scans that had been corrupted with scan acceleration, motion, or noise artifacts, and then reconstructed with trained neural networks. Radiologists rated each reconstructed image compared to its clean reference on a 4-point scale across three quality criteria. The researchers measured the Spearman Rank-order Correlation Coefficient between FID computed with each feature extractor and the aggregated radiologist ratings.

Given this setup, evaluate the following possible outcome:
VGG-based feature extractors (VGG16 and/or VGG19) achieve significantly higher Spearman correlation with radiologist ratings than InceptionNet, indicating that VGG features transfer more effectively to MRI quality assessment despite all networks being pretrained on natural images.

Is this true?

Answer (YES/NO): YES